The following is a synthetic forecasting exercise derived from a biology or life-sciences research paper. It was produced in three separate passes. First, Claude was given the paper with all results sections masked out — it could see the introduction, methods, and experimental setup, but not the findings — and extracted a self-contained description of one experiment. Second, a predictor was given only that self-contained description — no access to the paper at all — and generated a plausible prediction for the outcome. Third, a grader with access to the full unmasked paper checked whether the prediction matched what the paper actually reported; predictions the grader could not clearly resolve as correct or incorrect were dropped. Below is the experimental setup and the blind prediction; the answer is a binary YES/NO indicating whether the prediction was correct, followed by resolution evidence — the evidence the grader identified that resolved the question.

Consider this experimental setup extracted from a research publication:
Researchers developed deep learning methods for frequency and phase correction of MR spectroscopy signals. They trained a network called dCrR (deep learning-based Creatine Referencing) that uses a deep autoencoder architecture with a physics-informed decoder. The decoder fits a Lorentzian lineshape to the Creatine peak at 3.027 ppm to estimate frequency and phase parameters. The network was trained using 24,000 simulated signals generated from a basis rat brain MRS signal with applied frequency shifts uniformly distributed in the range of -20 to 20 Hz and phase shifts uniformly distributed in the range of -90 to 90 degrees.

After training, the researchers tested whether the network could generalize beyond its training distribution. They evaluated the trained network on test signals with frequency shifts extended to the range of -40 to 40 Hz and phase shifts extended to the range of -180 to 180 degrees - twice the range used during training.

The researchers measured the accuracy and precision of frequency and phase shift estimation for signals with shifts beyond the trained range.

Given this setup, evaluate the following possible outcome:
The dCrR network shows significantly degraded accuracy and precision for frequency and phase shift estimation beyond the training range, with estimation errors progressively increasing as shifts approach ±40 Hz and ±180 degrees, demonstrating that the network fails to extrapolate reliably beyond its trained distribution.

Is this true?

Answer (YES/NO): YES